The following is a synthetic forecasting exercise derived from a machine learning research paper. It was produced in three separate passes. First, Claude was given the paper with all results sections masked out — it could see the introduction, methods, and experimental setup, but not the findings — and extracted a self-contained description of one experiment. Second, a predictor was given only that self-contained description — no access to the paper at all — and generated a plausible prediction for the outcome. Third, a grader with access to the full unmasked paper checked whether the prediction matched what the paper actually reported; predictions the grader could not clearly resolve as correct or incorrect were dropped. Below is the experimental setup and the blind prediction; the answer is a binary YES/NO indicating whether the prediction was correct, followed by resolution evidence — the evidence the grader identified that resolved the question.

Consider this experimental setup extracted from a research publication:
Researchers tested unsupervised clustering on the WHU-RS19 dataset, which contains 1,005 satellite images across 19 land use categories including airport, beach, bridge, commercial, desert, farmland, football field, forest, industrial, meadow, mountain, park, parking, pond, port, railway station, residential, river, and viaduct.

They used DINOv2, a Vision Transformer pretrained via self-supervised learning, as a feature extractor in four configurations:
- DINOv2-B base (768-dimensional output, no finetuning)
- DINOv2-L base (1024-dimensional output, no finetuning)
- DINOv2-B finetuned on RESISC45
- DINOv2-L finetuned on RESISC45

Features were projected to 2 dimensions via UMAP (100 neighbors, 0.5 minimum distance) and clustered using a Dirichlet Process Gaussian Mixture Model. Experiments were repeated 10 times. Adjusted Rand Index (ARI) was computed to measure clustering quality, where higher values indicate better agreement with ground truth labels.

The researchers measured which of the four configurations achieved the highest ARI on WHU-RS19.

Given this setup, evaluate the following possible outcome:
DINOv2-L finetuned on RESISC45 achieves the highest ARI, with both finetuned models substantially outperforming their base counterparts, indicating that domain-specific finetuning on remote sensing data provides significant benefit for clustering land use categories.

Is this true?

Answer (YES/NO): NO